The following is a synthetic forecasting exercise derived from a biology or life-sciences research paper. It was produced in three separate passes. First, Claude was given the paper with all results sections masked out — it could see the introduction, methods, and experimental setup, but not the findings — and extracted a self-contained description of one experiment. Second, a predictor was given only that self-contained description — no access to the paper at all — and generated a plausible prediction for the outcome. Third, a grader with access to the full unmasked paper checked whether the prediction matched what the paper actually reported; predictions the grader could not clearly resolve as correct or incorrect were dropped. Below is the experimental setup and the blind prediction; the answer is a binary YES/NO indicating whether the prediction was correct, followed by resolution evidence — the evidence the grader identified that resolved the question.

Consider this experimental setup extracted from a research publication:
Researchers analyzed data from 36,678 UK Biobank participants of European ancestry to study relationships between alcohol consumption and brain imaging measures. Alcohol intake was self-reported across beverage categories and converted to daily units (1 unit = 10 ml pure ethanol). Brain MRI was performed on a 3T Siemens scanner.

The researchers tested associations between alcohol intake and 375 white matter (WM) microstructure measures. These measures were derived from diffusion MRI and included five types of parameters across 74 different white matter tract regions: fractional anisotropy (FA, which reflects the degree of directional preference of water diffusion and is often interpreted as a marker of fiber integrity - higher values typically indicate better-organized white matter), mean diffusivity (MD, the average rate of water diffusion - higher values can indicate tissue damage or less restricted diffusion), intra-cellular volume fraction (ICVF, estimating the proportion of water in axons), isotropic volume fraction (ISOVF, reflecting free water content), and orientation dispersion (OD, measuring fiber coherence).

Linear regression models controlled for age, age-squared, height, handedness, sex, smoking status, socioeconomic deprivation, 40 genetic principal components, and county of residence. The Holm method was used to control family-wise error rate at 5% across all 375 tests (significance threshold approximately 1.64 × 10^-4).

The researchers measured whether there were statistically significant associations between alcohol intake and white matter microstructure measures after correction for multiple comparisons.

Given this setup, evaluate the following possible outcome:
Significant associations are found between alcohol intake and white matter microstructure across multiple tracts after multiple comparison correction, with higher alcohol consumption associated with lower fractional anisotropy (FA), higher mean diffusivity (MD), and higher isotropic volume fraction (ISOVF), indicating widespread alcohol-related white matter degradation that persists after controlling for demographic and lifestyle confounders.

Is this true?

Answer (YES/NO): YES